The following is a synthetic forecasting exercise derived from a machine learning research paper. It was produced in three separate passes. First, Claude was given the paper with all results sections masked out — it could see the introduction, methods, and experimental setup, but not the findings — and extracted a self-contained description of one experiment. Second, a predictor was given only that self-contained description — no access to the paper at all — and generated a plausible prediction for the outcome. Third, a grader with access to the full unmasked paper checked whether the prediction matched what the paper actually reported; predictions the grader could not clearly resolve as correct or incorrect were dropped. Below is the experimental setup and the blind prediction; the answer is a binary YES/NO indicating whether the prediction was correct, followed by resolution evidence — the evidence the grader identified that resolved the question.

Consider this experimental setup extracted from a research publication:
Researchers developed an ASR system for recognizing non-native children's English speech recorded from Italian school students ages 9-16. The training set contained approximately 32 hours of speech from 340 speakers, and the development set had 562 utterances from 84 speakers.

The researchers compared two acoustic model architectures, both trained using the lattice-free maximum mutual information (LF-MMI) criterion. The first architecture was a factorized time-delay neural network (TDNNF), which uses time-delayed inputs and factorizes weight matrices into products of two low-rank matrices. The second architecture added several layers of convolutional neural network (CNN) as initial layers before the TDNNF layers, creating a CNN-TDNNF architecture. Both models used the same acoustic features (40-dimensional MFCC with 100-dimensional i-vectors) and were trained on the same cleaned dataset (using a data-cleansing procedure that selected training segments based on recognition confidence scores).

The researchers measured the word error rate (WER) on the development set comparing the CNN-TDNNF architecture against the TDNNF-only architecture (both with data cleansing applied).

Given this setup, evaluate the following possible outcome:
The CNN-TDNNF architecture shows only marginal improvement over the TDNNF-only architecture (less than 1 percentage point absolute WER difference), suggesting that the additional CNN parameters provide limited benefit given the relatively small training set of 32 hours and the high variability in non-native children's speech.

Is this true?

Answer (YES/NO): YES